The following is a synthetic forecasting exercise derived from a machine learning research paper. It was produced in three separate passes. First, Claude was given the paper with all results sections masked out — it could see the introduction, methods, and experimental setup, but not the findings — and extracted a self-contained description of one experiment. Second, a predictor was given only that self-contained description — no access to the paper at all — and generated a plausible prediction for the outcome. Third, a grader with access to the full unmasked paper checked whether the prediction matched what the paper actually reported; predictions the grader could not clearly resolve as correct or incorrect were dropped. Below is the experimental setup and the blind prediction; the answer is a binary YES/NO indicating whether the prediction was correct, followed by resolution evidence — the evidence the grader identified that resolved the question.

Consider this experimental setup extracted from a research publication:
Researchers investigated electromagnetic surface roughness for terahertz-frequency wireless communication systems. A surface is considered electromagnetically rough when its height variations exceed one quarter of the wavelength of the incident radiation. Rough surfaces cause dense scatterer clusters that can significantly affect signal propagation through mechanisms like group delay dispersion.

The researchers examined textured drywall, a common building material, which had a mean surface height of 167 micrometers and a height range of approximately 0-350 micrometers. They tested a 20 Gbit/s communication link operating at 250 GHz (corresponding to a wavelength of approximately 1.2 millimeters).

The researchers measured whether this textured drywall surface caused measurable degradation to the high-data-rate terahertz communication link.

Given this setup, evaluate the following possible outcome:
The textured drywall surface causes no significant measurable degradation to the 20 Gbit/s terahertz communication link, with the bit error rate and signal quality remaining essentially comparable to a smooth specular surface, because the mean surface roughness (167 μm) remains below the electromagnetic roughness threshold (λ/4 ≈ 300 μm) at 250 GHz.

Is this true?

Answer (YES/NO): NO